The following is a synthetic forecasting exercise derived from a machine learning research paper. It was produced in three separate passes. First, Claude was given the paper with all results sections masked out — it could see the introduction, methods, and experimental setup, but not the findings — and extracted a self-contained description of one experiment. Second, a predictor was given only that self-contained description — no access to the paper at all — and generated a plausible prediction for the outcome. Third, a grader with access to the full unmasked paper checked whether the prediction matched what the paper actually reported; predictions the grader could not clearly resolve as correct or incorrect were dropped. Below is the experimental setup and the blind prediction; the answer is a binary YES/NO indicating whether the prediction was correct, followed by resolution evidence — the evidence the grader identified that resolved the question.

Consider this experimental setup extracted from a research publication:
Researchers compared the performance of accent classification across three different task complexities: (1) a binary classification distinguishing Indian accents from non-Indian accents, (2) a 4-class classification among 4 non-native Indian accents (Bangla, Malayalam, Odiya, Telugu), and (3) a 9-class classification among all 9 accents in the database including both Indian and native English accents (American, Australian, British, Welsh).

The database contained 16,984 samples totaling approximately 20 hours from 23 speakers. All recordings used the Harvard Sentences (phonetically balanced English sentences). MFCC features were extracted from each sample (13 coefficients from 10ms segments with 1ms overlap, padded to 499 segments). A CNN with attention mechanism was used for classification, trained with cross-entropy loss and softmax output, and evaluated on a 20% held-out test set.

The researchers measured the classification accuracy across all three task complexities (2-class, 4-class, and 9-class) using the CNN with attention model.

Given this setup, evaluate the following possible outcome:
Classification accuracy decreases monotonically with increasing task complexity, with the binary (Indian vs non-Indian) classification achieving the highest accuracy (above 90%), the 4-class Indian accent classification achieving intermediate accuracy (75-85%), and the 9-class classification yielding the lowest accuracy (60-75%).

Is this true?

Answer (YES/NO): NO